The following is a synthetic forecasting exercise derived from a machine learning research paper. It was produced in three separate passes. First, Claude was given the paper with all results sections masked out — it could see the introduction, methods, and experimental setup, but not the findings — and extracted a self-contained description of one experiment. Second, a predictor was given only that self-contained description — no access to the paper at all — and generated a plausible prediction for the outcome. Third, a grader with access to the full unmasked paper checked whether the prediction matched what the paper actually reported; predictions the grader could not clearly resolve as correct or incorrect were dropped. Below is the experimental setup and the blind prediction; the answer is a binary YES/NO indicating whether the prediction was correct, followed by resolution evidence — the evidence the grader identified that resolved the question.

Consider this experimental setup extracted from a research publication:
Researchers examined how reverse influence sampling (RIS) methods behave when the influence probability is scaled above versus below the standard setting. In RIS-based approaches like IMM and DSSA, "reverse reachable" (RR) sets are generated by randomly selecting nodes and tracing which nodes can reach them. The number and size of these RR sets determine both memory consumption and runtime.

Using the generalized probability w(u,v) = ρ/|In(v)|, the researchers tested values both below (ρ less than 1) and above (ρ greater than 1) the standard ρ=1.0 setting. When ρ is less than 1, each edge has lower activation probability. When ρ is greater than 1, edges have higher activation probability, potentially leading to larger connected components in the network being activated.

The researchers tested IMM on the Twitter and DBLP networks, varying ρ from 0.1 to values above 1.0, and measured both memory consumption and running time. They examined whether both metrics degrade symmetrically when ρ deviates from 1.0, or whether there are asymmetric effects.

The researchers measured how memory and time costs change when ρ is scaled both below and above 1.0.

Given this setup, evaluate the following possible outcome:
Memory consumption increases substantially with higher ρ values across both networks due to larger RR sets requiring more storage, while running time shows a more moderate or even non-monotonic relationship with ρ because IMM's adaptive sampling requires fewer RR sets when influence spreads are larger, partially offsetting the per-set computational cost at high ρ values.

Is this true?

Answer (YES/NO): NO